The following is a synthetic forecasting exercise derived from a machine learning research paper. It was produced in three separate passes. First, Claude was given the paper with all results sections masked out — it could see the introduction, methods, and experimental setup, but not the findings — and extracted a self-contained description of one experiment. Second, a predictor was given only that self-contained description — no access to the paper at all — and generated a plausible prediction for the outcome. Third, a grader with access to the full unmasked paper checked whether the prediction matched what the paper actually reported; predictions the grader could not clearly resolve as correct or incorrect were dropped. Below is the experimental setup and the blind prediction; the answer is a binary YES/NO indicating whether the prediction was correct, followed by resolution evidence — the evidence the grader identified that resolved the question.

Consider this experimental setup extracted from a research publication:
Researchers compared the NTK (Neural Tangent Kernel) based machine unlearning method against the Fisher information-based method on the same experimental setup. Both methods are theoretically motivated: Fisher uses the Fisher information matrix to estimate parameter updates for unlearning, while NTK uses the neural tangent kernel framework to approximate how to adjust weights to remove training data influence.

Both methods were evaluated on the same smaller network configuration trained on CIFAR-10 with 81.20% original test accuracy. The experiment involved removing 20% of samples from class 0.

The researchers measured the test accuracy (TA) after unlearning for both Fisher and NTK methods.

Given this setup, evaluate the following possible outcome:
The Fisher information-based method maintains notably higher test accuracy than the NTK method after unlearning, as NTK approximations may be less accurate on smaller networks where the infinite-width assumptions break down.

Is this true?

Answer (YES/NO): NO